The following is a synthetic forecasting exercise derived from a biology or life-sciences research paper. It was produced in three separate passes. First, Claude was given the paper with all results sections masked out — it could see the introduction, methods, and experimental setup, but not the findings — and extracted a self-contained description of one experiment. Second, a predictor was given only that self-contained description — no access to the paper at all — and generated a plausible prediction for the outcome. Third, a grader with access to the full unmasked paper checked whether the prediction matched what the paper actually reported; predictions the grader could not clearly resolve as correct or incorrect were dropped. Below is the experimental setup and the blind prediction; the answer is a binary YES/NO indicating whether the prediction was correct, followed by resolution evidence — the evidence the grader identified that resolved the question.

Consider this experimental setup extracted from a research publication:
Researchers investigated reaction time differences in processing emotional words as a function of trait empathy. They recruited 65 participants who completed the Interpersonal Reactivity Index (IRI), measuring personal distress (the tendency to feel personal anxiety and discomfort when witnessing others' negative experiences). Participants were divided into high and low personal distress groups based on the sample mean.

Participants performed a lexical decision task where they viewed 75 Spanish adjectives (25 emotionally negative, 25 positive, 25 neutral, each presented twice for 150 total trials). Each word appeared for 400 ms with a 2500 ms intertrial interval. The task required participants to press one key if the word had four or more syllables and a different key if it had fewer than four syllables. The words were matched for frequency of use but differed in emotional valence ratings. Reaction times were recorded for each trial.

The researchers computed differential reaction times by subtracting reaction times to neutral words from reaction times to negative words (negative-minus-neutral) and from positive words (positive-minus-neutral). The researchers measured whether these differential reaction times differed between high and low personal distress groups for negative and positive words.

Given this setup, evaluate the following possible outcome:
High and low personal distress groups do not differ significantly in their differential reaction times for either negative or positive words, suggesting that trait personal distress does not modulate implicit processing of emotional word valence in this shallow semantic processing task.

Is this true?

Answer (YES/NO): NO